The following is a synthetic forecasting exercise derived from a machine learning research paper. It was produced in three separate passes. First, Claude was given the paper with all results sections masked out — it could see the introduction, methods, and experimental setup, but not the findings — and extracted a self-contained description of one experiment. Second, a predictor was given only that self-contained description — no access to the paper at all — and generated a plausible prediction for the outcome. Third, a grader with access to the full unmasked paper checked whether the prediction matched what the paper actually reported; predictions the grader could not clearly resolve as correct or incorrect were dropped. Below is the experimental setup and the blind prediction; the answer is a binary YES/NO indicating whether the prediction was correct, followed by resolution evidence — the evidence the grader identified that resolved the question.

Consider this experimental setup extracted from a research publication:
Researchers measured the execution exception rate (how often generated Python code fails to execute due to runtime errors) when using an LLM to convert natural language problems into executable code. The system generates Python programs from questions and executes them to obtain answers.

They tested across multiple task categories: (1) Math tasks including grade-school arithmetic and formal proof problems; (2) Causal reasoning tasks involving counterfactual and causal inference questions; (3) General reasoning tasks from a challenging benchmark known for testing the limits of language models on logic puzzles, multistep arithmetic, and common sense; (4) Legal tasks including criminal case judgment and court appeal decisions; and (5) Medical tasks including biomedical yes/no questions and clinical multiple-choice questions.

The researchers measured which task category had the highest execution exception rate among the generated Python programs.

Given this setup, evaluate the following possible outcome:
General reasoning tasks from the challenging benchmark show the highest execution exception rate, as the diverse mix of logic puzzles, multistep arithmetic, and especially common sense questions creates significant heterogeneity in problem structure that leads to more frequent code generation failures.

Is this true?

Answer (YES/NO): YES